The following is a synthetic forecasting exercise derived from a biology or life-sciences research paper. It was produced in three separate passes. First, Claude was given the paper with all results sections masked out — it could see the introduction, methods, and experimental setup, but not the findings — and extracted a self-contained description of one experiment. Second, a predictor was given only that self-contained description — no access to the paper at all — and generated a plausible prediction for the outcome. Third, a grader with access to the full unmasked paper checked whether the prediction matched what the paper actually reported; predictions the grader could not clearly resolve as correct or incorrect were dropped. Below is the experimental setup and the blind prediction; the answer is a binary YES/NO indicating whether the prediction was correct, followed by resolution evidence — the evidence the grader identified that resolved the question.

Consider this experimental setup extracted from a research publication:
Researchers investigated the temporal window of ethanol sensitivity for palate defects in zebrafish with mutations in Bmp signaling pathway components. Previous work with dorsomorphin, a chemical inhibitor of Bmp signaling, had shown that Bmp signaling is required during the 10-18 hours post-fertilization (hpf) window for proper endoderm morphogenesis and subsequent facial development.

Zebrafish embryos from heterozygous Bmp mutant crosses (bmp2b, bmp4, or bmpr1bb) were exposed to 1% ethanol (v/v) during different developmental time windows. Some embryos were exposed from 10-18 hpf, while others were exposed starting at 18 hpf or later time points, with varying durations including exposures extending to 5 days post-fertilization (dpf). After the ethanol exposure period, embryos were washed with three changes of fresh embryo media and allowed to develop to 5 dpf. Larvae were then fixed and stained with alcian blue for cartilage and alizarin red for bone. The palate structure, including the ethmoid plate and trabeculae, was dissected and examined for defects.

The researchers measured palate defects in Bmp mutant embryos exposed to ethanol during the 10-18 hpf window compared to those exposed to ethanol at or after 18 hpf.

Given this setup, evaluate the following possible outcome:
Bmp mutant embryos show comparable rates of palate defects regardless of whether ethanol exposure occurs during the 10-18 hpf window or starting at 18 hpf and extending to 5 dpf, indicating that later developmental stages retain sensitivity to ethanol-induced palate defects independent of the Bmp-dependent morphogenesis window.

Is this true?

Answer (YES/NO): NO